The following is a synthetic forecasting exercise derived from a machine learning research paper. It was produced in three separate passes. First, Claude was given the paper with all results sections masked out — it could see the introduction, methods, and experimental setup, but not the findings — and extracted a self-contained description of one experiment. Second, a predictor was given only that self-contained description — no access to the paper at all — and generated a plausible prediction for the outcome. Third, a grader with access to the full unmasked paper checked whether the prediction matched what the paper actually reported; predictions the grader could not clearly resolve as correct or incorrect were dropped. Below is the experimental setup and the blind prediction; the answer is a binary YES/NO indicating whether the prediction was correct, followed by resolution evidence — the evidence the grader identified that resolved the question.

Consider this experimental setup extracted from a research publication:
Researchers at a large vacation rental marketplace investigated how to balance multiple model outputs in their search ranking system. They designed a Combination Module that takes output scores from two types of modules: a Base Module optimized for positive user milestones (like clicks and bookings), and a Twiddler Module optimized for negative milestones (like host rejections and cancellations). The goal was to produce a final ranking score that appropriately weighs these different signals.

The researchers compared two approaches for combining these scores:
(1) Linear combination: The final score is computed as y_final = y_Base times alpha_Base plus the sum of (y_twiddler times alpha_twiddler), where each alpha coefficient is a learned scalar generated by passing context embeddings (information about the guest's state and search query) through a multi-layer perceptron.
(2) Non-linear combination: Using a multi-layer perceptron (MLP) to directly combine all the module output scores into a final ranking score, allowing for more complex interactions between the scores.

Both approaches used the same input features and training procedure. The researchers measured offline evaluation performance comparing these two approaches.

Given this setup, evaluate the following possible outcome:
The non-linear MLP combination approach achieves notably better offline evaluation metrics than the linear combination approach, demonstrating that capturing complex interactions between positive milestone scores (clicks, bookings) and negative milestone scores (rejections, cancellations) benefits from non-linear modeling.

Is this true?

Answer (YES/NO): NO